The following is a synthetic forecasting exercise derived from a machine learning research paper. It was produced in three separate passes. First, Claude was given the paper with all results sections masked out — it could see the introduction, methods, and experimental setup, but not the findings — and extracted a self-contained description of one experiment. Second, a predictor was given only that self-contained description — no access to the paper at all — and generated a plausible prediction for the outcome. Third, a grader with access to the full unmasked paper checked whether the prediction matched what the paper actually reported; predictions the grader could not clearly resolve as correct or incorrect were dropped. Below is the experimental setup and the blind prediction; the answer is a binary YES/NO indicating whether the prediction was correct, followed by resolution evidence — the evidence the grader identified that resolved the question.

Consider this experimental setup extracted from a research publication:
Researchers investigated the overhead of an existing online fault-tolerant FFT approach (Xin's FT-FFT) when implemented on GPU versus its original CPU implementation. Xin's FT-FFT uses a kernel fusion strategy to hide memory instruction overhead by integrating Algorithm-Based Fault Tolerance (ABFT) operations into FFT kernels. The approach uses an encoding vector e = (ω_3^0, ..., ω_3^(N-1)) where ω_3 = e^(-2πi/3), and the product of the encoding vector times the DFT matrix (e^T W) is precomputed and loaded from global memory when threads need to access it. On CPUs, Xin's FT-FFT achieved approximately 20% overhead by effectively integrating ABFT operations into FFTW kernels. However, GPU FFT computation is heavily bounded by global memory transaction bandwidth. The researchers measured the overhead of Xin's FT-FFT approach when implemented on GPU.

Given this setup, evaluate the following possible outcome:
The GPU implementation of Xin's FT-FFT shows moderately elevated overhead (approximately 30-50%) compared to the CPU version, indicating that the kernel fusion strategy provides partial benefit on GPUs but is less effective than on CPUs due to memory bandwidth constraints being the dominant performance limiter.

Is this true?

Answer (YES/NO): YES